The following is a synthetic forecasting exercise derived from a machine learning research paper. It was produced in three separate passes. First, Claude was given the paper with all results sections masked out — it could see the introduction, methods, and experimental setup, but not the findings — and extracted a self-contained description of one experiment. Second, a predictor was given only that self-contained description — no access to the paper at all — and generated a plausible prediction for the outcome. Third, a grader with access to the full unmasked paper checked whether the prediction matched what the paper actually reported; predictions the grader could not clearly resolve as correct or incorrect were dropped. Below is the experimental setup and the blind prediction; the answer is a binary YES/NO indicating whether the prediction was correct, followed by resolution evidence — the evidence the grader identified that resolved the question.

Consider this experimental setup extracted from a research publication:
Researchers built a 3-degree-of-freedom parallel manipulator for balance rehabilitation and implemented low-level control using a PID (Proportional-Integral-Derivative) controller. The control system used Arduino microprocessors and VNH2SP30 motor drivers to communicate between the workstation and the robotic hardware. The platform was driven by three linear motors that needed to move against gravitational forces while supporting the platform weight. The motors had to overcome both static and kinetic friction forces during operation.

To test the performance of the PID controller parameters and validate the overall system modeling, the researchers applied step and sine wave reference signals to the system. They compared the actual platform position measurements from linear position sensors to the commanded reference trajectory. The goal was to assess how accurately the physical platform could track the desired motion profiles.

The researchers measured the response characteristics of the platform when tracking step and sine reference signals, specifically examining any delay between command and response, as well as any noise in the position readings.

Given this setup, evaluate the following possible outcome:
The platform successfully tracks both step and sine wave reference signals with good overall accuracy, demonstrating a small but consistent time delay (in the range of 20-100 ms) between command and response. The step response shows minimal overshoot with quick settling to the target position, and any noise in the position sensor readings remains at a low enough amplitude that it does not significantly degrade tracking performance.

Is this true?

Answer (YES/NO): NO